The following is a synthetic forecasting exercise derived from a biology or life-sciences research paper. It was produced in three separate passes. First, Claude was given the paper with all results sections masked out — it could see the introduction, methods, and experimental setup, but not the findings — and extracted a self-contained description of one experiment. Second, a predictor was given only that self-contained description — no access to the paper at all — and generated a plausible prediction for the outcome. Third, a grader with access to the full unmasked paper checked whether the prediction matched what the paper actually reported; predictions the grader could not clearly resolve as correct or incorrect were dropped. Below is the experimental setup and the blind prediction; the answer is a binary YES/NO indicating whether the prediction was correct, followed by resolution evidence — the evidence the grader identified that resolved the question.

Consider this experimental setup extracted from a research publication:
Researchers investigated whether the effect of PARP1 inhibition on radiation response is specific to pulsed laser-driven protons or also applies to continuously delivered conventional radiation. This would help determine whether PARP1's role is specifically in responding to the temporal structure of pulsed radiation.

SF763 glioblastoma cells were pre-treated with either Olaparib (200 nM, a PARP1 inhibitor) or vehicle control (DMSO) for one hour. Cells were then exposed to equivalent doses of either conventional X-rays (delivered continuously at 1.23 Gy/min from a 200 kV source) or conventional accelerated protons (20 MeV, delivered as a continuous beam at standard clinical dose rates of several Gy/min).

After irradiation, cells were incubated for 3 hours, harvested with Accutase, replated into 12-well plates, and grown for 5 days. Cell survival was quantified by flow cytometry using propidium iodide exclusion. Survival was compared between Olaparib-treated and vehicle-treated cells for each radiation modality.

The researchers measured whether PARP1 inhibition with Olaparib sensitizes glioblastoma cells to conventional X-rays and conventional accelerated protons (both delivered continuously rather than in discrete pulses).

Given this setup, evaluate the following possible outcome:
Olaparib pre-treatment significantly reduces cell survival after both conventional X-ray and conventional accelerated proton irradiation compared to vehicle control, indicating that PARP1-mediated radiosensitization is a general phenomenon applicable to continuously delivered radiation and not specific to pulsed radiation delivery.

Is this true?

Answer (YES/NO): NO